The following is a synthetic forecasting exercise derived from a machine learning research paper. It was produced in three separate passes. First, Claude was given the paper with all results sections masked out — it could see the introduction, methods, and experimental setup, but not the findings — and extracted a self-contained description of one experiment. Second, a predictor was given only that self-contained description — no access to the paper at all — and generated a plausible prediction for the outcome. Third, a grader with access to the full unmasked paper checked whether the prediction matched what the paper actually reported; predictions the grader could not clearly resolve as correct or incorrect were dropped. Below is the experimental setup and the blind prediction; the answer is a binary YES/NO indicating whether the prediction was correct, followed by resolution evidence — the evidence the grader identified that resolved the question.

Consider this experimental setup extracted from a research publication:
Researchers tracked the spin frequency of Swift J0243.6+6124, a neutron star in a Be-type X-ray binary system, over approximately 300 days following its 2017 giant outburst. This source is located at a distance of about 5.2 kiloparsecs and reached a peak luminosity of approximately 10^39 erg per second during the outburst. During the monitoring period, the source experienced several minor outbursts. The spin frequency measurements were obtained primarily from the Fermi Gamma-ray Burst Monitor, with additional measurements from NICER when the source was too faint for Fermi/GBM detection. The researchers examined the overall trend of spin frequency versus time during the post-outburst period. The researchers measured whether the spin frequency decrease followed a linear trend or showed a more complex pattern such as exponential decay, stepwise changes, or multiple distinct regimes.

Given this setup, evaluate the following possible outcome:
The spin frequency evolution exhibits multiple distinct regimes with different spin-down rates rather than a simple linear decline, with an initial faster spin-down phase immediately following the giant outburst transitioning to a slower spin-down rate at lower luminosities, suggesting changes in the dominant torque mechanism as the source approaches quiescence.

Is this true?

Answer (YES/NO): NO